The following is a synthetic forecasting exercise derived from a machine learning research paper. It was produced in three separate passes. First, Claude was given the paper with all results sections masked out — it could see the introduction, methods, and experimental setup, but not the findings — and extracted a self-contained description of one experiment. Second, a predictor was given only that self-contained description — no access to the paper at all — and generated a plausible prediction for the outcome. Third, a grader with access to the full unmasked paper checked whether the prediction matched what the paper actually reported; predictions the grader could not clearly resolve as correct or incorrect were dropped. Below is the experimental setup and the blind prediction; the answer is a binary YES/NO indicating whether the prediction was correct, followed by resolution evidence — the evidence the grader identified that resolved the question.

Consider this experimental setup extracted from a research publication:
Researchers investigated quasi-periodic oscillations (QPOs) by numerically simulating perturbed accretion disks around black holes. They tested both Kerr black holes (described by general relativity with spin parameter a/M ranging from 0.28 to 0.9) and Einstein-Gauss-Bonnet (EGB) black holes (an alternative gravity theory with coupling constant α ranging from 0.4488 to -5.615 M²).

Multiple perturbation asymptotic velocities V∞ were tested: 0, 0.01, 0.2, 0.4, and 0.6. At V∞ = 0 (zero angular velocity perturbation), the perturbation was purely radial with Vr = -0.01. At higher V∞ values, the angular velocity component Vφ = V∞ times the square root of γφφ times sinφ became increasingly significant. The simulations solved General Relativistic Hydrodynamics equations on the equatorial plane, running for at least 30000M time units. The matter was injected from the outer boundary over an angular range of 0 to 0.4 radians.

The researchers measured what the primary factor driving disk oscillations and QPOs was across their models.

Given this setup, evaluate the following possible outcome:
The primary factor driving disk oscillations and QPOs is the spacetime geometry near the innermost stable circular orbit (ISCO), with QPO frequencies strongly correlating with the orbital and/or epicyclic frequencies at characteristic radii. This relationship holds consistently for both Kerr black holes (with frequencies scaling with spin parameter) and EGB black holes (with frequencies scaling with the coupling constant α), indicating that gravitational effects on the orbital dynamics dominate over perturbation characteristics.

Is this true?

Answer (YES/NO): NO